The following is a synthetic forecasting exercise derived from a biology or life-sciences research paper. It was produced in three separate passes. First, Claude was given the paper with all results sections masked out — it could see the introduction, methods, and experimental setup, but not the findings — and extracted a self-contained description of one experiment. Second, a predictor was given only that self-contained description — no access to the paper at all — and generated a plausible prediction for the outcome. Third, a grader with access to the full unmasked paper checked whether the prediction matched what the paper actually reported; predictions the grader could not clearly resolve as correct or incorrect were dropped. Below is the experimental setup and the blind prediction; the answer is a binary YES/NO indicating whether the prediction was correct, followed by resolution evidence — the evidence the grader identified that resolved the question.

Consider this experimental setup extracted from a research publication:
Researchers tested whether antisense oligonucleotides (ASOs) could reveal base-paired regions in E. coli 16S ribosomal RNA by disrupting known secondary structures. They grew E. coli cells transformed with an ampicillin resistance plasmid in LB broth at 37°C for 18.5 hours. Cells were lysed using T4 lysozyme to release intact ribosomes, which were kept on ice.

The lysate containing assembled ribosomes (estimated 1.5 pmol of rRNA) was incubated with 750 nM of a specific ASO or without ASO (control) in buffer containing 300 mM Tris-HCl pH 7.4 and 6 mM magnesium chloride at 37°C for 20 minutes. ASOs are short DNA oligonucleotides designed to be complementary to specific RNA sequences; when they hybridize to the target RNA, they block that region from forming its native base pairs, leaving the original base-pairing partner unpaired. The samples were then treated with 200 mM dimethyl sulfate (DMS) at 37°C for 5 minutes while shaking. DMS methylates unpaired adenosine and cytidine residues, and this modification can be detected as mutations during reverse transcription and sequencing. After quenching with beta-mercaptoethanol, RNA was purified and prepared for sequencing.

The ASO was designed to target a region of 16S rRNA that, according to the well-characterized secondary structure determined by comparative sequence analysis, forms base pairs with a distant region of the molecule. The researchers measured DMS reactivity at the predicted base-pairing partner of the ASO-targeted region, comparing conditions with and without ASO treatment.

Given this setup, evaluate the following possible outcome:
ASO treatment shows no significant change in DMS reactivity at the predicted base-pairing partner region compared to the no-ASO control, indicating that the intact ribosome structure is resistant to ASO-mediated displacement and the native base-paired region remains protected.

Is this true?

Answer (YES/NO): NO